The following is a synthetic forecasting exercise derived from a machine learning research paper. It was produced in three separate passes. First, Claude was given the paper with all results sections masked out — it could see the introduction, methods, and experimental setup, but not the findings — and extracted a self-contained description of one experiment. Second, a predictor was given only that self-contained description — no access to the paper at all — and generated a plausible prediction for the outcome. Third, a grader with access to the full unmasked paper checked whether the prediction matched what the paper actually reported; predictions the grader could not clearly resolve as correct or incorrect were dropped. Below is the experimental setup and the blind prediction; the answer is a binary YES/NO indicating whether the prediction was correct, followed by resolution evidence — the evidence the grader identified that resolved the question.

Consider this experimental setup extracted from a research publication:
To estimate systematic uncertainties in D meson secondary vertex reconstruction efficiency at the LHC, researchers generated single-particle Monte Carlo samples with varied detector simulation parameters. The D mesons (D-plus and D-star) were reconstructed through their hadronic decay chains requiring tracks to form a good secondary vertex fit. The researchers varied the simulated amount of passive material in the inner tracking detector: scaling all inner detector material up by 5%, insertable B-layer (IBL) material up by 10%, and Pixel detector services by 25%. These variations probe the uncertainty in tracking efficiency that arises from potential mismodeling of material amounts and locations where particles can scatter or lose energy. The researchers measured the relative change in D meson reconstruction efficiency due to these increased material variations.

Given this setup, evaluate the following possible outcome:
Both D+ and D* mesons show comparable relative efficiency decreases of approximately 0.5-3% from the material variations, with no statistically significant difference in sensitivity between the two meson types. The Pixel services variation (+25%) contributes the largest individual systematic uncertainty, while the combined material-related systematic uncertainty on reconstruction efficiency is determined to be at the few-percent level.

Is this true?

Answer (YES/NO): NO